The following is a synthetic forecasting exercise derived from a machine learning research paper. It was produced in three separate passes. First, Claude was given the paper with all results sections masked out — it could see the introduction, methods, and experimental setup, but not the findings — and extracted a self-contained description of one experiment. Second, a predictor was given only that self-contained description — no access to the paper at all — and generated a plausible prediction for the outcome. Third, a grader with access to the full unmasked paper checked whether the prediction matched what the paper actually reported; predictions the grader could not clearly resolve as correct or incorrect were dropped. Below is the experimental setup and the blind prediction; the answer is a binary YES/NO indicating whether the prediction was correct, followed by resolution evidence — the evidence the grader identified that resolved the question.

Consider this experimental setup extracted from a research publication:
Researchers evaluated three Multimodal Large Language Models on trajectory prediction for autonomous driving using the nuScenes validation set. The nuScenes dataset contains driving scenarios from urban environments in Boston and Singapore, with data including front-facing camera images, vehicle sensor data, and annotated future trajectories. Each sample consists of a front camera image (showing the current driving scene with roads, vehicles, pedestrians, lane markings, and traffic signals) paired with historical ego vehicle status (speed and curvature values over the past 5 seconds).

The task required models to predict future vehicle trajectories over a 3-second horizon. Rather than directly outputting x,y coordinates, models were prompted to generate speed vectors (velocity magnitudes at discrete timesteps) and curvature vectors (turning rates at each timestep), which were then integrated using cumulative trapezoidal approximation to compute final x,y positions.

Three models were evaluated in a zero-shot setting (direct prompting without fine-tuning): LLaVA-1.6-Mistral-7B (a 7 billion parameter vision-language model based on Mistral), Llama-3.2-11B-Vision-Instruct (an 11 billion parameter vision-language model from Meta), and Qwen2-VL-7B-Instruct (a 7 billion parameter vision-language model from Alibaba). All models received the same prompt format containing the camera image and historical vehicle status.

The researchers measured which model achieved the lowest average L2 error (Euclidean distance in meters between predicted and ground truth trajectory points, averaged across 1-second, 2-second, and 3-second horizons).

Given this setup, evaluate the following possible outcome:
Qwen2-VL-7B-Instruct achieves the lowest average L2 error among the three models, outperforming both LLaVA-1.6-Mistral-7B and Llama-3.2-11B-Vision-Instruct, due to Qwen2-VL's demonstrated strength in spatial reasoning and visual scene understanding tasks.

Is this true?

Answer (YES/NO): YES